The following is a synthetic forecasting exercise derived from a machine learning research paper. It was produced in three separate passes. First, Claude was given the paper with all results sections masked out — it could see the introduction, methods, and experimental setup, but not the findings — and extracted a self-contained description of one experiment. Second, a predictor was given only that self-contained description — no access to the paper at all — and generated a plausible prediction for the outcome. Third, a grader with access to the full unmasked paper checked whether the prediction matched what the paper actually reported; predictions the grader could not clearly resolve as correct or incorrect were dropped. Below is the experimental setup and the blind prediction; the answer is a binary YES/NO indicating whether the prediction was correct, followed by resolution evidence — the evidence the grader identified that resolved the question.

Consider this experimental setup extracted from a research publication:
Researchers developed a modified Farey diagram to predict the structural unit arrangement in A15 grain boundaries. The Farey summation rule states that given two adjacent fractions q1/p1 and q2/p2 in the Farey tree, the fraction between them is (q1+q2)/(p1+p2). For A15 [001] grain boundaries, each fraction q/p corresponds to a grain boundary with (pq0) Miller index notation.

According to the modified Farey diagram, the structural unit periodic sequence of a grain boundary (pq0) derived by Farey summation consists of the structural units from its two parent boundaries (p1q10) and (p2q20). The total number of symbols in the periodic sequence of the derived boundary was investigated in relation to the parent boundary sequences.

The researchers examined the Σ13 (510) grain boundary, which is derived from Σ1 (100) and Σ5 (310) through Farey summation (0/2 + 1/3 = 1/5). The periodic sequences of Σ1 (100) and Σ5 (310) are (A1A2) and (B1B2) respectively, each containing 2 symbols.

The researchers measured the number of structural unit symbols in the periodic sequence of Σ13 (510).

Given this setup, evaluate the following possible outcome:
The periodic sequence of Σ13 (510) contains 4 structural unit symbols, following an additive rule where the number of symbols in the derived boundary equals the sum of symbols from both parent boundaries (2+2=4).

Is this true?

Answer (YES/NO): YES